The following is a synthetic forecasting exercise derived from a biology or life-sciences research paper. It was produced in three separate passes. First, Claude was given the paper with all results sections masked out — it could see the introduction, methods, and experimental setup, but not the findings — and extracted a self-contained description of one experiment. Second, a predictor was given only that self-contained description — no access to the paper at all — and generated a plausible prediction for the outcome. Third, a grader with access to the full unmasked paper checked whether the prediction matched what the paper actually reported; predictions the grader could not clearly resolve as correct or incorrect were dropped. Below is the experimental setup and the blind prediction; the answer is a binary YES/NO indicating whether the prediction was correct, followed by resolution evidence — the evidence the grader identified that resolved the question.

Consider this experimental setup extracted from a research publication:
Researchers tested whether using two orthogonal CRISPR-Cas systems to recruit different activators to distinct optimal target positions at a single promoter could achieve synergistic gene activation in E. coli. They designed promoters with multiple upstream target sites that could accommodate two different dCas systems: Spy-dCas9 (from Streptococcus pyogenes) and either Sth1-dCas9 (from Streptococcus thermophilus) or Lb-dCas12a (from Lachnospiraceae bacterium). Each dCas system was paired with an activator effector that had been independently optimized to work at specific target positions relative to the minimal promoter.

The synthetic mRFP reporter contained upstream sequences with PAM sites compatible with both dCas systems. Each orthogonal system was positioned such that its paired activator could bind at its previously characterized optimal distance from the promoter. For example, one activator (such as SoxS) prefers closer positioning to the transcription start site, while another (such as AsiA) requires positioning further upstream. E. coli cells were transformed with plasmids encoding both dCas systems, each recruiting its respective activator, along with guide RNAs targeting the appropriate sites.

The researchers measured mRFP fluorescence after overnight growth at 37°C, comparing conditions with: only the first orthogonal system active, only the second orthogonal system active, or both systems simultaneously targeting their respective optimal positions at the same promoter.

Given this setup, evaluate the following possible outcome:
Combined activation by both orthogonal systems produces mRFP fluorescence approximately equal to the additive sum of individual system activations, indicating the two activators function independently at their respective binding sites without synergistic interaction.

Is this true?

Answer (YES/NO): NO